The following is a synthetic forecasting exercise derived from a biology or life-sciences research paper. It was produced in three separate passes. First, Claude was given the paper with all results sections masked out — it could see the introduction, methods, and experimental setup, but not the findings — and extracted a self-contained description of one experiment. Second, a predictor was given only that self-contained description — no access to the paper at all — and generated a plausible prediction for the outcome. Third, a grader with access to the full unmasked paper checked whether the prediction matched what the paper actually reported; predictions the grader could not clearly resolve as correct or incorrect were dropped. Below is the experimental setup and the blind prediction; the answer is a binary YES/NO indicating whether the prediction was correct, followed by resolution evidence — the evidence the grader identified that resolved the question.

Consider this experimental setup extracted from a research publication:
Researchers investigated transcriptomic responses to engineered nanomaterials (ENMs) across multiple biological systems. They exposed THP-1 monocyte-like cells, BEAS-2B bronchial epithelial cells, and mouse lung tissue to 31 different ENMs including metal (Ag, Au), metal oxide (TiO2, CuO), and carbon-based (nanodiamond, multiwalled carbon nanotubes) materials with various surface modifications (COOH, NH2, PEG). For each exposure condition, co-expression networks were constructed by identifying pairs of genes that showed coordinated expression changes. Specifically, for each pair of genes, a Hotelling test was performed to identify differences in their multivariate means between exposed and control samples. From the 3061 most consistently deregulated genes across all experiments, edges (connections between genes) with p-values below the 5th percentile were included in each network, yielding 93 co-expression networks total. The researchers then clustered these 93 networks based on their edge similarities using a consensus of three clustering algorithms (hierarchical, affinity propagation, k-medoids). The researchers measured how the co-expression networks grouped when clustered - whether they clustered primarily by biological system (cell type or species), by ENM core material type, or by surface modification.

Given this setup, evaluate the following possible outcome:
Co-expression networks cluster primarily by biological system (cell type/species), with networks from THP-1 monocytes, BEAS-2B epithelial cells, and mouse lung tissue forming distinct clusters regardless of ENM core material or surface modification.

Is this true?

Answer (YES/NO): YES